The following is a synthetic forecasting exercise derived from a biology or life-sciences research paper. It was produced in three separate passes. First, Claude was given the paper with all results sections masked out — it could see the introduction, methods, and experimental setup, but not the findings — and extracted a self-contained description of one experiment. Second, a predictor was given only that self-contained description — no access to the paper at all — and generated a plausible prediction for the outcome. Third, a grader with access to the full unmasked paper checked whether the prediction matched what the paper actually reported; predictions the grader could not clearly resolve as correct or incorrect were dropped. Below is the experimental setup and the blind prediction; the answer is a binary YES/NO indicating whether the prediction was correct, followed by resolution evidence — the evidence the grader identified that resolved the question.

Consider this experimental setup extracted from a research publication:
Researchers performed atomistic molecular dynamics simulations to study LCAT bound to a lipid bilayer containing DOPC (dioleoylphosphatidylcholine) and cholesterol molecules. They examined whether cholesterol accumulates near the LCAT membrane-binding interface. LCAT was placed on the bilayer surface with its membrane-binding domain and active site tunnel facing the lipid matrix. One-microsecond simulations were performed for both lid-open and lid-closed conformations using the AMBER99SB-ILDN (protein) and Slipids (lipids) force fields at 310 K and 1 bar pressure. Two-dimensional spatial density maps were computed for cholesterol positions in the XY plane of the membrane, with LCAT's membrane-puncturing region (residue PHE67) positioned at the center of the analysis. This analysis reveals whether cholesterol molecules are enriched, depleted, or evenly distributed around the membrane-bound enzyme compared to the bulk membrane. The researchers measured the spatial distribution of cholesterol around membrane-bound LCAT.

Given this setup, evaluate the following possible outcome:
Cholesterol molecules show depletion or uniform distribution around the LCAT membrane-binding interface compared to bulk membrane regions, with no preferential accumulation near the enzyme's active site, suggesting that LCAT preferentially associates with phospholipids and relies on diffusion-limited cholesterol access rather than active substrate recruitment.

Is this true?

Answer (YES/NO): NO